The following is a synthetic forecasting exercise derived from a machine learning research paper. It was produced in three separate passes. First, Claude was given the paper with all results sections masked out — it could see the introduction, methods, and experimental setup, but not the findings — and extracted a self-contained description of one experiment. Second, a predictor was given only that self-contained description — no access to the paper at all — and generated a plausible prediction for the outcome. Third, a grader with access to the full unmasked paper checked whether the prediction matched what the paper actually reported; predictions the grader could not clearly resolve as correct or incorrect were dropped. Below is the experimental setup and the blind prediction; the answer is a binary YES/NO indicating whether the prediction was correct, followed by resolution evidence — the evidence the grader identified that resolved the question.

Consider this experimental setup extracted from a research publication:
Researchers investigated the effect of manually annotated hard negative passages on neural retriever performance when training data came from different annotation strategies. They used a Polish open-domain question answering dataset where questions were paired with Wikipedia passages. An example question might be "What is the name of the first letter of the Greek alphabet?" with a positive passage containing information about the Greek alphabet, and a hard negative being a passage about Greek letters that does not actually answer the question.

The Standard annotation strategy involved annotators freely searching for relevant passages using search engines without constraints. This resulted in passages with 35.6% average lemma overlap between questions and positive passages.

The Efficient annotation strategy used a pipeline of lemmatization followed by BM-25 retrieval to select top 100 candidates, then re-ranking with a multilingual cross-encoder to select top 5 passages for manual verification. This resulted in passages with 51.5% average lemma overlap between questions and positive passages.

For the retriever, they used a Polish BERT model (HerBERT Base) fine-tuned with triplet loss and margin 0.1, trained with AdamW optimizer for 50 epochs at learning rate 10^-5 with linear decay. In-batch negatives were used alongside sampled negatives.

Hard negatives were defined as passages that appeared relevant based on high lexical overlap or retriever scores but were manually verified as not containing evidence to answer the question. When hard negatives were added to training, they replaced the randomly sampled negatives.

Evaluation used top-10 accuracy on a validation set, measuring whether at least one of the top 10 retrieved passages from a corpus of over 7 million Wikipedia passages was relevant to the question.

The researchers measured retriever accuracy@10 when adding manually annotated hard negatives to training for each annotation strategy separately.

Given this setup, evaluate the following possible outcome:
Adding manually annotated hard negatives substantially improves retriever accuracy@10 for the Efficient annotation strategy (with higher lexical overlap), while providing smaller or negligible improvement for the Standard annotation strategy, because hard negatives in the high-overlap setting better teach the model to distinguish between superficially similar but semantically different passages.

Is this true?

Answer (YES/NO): NO